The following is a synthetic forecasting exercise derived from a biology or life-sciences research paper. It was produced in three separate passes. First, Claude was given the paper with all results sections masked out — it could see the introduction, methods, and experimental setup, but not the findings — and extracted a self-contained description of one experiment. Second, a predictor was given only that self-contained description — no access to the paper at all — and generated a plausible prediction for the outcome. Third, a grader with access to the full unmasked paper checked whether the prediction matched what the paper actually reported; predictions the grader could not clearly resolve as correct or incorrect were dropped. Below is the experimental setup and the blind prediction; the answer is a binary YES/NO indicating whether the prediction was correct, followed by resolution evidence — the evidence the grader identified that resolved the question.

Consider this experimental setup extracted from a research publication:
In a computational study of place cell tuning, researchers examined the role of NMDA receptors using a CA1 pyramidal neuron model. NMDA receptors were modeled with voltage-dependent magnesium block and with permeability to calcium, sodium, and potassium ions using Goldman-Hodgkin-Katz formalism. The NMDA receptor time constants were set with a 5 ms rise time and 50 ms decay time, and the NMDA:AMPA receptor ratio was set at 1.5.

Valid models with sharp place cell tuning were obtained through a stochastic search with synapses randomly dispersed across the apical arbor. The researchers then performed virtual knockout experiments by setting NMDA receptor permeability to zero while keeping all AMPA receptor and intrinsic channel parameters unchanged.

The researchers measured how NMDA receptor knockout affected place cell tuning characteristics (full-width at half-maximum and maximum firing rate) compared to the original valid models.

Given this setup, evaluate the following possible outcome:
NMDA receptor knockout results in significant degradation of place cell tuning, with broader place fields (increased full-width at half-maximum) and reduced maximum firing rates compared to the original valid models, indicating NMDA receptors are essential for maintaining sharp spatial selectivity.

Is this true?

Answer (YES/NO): YES